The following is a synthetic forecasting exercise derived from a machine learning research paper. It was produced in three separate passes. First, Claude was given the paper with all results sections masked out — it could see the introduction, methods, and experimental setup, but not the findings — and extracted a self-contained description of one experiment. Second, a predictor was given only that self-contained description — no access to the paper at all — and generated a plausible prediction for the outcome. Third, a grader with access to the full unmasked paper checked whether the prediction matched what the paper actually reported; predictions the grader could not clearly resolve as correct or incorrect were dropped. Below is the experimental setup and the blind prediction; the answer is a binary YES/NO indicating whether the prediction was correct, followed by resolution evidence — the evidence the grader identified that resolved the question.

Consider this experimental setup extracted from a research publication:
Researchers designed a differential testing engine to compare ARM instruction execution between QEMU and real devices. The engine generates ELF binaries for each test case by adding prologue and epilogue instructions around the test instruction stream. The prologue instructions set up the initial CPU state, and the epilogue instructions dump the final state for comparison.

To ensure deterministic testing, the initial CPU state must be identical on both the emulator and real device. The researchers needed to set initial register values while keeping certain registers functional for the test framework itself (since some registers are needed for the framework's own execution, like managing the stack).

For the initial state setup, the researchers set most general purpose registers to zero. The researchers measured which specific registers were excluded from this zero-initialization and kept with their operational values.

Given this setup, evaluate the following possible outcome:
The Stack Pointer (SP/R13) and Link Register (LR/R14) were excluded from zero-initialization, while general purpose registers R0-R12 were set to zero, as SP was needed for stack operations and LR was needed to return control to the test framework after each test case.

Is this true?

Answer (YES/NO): NO